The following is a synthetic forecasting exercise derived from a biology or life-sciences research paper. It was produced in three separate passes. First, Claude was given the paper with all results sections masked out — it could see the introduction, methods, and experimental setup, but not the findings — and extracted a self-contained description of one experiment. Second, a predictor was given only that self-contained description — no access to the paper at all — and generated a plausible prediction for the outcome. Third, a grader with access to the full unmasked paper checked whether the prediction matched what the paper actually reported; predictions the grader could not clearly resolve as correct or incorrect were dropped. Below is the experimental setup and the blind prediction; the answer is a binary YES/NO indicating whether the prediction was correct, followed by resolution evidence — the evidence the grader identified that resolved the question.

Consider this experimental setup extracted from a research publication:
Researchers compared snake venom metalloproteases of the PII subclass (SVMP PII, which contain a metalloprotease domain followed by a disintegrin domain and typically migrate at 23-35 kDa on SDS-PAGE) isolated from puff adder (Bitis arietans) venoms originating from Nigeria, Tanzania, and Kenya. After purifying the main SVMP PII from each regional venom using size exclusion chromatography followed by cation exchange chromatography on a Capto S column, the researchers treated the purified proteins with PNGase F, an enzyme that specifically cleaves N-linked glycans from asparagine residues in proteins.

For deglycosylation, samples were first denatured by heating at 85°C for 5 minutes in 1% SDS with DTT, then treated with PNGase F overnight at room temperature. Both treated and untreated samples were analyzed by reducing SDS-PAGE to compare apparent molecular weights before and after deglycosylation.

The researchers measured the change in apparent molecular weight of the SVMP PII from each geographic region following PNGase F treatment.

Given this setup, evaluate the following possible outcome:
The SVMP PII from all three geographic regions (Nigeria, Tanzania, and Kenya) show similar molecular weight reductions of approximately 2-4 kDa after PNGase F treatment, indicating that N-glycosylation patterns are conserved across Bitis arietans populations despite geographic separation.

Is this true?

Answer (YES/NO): NO